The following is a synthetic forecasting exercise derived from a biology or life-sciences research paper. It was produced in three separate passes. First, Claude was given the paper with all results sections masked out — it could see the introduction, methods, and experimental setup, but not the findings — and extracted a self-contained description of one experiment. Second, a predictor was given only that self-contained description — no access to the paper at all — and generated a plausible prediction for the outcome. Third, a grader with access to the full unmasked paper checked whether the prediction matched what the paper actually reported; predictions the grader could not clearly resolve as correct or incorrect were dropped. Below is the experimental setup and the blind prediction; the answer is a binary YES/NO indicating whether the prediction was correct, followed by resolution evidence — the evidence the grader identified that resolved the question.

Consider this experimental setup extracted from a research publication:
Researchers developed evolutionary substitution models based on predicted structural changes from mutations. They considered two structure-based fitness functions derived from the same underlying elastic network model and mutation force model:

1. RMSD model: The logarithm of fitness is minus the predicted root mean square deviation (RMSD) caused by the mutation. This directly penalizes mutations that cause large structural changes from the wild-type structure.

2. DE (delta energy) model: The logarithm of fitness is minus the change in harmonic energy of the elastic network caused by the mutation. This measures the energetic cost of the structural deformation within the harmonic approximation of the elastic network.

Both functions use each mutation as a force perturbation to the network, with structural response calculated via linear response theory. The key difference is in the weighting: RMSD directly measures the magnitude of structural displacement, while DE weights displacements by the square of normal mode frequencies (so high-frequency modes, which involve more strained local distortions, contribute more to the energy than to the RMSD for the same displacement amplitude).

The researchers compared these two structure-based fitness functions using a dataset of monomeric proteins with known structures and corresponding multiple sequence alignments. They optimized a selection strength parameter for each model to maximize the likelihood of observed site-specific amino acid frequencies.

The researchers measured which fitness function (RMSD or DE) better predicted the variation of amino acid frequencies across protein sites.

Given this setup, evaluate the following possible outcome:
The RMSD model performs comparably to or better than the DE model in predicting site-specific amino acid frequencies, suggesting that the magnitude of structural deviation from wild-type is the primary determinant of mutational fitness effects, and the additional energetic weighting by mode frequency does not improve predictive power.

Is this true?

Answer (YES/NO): YES